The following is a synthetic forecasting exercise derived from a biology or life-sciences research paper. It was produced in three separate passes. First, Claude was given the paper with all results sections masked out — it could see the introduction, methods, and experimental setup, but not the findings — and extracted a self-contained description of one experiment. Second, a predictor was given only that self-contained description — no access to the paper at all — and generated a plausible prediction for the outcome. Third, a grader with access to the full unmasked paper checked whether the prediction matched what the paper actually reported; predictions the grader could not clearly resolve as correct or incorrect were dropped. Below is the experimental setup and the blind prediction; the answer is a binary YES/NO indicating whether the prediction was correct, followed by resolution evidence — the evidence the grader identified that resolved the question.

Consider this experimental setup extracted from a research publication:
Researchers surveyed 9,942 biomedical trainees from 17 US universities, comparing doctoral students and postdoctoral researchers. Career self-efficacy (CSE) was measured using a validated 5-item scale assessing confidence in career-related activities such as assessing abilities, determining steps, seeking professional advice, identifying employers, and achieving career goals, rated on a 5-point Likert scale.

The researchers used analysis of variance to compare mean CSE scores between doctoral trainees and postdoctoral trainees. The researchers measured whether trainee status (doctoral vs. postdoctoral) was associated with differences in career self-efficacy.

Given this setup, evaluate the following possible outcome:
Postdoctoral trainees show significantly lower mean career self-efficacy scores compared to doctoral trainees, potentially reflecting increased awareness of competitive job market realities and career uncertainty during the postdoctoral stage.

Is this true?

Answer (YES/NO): NO